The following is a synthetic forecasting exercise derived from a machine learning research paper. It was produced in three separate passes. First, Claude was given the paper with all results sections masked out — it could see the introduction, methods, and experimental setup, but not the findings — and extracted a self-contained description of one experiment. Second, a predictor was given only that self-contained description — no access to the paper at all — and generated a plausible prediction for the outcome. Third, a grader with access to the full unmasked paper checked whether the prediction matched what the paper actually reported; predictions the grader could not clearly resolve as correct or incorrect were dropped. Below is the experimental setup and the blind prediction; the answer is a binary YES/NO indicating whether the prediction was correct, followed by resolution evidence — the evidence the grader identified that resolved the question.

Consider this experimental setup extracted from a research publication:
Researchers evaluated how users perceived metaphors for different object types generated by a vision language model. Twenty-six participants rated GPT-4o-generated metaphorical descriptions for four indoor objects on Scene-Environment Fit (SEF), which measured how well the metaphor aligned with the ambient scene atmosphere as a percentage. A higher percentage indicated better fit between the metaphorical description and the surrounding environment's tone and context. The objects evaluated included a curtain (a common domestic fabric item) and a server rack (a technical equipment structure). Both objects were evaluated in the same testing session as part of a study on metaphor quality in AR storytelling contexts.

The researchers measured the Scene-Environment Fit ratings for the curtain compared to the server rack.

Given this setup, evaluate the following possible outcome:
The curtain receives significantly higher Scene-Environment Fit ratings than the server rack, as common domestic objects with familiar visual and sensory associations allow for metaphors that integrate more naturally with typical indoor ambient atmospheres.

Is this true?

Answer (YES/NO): NO